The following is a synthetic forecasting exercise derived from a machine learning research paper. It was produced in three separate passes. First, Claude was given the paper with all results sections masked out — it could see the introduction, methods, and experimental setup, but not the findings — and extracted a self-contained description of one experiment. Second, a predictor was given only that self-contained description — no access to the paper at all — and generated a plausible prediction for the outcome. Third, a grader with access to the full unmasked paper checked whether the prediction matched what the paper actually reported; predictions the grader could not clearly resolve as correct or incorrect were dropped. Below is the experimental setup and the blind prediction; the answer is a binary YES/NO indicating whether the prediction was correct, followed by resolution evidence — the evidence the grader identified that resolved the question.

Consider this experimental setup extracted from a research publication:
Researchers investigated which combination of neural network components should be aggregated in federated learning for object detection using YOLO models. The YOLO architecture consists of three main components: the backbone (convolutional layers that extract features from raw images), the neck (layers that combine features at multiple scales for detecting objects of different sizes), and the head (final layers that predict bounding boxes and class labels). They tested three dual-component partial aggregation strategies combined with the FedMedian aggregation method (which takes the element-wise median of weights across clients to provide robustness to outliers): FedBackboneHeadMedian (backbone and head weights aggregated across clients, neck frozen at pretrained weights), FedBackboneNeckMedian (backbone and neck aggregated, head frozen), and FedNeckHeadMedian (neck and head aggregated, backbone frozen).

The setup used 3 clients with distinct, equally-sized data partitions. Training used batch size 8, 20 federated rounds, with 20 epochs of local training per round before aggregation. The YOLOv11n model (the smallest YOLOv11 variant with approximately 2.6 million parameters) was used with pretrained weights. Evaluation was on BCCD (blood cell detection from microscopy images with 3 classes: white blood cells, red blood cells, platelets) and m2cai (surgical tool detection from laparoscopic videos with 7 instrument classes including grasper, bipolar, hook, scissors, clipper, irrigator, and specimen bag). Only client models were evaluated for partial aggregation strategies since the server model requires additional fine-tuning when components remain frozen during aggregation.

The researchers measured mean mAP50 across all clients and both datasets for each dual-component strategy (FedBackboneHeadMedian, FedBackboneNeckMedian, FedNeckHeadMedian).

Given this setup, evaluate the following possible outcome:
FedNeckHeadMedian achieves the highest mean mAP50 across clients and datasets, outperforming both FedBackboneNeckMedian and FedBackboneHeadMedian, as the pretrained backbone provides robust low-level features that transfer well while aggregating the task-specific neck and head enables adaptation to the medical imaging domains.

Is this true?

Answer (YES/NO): NO